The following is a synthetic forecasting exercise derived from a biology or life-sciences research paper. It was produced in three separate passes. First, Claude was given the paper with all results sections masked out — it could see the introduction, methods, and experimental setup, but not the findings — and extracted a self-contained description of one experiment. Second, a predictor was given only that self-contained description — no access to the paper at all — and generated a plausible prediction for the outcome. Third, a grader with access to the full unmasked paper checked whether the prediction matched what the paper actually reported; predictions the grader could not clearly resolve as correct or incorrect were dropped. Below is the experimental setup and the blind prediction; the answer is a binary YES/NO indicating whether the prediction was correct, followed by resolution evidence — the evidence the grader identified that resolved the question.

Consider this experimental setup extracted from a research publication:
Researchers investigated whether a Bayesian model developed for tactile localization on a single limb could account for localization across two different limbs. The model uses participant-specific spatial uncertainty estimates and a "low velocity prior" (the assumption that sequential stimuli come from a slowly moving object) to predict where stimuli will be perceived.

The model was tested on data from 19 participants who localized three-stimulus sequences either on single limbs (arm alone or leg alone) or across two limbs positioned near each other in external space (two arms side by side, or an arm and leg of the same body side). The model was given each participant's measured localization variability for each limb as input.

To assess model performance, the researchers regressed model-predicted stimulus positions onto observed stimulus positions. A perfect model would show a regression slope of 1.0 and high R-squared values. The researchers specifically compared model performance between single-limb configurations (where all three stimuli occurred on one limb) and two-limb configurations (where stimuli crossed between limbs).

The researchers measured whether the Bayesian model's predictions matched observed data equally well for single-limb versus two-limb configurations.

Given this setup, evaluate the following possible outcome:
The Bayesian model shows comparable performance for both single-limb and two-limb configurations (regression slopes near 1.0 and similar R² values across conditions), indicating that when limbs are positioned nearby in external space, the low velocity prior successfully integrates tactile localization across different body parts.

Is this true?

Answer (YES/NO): NO